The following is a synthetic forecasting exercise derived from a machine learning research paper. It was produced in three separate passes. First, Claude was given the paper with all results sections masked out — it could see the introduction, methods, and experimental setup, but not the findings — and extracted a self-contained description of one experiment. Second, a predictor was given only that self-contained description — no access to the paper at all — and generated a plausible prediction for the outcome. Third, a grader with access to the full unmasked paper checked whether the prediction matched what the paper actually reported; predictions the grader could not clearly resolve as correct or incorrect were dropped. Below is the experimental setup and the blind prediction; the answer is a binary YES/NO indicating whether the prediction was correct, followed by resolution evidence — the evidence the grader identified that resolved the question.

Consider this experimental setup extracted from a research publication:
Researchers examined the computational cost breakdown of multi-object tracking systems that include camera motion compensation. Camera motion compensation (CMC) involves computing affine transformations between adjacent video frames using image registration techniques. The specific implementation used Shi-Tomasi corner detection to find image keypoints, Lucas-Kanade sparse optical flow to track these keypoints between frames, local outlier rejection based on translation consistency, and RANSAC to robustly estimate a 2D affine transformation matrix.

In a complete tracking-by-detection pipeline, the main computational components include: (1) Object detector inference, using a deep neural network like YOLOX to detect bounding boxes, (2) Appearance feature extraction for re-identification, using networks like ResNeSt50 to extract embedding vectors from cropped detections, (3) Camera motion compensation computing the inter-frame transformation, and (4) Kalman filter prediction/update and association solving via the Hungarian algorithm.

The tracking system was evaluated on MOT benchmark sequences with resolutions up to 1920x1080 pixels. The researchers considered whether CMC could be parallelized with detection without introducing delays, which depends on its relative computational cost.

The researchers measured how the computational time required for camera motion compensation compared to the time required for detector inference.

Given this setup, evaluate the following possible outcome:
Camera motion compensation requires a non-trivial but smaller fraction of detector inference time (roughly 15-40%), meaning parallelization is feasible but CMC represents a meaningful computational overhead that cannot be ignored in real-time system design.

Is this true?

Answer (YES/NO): NO